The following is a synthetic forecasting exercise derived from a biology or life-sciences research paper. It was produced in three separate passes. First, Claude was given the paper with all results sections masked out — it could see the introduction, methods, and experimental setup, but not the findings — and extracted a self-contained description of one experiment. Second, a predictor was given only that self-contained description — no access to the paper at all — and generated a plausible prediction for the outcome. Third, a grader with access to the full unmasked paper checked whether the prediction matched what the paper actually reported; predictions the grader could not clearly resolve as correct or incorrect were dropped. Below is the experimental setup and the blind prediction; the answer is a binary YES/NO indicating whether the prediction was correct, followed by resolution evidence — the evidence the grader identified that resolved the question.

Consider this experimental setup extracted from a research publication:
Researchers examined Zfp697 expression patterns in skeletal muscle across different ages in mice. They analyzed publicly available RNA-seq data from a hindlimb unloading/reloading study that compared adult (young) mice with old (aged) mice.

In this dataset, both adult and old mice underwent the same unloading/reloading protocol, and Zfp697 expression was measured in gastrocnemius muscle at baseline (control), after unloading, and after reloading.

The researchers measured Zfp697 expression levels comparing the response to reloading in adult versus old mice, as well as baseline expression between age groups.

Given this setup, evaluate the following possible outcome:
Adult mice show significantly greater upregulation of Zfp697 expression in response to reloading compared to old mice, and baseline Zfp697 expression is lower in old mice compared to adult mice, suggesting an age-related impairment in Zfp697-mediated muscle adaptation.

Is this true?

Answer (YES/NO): NO